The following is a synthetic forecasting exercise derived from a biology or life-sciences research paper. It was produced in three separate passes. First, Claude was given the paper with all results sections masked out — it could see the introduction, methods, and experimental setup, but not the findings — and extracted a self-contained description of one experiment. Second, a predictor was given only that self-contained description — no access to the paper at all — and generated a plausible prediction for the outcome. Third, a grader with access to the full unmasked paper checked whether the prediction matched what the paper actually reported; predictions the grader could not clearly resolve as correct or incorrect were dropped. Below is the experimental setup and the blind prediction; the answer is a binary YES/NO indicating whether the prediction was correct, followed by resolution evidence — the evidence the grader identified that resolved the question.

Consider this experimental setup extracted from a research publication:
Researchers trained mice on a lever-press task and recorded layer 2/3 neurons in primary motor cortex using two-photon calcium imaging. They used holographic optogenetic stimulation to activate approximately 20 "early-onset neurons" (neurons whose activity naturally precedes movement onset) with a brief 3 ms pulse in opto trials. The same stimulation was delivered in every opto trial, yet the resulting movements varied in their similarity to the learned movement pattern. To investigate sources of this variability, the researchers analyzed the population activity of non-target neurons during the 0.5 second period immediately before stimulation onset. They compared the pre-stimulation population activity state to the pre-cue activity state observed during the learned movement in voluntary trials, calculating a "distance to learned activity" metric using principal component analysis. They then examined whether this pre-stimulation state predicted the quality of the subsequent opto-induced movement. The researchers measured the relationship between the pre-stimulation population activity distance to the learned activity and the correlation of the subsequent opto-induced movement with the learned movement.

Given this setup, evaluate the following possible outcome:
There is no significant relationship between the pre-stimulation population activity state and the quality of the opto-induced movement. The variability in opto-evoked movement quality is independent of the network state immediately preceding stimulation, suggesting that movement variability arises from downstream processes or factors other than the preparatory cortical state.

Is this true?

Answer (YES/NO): NO